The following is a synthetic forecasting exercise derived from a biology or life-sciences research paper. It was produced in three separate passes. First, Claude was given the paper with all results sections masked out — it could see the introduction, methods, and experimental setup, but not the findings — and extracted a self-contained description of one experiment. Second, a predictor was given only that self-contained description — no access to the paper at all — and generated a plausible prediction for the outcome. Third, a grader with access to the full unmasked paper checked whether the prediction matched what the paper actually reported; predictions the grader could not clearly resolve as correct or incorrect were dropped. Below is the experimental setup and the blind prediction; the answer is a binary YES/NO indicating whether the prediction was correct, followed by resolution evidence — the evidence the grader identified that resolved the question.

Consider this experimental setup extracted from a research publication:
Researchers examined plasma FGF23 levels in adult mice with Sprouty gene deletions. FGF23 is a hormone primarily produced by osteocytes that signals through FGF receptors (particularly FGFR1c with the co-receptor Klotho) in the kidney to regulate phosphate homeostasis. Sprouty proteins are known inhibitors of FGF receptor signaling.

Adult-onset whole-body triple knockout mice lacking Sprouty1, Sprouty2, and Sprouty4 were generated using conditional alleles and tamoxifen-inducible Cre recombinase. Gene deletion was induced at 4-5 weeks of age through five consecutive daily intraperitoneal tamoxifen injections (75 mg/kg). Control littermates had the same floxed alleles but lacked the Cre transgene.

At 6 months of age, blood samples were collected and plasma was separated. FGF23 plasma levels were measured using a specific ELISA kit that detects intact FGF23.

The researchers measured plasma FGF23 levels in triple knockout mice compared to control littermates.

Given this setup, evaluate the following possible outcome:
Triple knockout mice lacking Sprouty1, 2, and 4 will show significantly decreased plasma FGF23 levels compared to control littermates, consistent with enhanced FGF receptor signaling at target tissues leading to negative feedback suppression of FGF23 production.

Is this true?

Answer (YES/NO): YES